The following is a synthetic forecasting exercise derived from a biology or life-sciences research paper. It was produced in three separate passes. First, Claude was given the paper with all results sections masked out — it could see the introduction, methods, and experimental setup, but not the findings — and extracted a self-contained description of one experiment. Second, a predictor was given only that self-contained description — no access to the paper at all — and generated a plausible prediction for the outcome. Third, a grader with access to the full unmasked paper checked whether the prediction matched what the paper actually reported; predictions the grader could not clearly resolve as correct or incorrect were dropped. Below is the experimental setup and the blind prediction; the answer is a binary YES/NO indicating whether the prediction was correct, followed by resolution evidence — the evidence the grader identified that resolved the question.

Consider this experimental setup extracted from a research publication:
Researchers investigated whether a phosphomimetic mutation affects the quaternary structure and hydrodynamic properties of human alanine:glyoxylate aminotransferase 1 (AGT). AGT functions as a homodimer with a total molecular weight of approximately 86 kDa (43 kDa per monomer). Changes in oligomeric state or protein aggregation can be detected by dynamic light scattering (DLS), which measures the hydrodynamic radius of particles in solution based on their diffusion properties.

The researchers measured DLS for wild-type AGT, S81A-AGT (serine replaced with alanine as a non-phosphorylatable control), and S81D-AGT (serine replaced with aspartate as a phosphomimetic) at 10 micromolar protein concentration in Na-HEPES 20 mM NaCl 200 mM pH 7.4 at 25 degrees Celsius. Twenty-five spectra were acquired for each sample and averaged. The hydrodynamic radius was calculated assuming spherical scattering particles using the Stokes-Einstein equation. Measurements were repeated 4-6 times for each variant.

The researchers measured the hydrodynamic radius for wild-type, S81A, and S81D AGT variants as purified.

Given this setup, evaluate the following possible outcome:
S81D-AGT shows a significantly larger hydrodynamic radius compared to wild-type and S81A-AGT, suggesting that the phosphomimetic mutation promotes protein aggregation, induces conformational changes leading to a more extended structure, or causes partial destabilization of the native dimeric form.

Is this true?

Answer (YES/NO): NO